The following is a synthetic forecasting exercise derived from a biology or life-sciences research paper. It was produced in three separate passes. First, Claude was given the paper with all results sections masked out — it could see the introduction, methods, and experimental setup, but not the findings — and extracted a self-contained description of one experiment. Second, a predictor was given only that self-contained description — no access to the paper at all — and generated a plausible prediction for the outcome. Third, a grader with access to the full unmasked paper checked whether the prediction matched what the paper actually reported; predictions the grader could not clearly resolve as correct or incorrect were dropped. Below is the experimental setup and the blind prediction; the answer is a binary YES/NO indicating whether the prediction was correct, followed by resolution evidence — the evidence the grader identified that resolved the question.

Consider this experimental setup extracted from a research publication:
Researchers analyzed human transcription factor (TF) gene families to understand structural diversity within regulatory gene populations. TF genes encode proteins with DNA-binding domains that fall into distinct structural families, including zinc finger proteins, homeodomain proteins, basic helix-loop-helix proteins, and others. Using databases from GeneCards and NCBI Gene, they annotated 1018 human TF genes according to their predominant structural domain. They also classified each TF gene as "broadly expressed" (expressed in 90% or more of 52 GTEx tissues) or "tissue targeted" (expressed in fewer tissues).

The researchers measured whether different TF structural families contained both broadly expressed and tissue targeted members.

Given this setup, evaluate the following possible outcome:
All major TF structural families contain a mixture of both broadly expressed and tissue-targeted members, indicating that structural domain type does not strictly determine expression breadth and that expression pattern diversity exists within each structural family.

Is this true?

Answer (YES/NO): NO